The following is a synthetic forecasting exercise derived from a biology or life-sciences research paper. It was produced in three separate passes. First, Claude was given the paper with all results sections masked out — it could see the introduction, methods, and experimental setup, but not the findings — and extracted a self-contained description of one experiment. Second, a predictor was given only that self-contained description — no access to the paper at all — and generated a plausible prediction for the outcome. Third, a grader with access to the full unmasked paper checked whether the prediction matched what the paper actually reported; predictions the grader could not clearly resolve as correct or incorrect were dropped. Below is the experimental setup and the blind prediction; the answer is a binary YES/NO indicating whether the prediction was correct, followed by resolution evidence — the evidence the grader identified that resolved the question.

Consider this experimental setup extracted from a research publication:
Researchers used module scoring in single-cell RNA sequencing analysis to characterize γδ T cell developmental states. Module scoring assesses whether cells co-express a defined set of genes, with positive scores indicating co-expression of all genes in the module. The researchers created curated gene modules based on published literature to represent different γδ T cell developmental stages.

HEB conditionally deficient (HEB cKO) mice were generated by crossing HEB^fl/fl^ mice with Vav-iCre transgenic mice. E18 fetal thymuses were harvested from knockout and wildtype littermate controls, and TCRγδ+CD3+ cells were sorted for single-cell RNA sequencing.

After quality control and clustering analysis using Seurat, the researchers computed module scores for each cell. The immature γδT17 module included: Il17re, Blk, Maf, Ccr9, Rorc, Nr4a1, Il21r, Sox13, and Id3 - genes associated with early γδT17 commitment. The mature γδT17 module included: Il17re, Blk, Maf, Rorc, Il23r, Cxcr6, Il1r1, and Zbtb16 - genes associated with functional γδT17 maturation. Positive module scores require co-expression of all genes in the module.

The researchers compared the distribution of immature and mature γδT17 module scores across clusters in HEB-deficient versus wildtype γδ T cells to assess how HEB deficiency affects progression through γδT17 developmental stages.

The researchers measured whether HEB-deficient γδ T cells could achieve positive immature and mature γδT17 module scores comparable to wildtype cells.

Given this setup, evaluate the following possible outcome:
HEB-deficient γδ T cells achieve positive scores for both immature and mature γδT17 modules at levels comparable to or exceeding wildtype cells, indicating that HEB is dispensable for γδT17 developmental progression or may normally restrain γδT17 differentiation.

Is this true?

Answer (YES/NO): NO